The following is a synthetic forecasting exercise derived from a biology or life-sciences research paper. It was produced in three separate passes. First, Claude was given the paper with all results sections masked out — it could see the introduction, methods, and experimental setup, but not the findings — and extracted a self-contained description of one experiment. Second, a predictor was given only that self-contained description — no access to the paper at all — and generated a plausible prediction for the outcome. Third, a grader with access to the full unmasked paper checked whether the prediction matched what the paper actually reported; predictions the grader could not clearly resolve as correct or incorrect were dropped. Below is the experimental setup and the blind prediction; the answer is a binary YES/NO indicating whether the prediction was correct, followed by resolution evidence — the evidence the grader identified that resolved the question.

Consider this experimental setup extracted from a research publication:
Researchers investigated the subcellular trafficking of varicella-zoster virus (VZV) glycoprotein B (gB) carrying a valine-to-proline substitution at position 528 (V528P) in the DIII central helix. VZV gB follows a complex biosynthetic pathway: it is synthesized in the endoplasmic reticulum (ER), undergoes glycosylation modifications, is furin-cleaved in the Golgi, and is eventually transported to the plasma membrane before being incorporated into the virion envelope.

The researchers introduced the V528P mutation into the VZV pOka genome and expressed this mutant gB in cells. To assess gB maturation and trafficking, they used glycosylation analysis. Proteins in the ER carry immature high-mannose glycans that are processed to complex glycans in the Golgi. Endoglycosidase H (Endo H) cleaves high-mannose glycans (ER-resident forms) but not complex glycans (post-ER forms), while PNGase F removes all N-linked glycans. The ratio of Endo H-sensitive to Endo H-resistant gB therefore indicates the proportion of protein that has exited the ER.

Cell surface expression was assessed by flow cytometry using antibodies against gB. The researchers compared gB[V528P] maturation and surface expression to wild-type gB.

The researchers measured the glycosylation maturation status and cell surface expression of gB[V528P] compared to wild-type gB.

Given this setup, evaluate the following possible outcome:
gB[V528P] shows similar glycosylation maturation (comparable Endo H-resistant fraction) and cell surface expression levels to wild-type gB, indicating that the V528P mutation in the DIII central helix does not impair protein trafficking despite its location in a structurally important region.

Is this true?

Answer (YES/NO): NO